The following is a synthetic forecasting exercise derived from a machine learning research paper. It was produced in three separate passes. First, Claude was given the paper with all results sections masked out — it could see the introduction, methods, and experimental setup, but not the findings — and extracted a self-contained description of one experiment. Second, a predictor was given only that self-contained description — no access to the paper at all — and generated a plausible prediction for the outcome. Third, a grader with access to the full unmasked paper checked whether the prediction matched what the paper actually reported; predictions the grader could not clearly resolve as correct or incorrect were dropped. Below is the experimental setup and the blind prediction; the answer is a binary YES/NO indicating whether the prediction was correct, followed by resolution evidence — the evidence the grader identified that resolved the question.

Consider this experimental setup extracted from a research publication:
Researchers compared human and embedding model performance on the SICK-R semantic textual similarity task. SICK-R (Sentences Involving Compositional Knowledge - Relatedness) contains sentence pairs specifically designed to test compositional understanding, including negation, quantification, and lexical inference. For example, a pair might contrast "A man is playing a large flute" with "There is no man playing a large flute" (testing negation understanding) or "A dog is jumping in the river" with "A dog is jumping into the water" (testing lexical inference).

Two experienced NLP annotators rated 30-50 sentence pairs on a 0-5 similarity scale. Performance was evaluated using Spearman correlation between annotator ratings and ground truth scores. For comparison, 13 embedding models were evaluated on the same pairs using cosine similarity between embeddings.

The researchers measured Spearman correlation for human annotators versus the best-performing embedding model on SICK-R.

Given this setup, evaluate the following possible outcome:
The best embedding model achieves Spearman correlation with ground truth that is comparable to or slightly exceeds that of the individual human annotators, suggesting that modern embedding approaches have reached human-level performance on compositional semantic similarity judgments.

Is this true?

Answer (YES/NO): NO